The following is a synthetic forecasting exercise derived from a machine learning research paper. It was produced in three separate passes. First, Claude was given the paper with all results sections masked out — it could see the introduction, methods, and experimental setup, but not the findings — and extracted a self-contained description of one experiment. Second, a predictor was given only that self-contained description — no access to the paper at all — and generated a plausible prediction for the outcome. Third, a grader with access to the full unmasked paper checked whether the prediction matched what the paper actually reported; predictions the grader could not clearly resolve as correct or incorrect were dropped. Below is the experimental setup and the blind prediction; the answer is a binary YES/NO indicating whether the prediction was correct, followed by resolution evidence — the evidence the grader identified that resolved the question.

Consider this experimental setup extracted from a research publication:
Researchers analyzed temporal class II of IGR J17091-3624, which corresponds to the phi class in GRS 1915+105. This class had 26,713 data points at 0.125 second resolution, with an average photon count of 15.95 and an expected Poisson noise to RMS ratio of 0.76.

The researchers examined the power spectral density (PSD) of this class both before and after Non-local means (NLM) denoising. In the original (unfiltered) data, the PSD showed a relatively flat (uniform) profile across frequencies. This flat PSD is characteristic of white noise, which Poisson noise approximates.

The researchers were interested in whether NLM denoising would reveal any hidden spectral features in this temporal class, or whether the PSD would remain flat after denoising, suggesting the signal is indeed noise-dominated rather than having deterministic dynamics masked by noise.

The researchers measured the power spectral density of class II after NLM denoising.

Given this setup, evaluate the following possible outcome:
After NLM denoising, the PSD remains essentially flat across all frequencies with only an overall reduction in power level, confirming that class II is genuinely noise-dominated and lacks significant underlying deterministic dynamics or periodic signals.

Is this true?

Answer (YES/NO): YES